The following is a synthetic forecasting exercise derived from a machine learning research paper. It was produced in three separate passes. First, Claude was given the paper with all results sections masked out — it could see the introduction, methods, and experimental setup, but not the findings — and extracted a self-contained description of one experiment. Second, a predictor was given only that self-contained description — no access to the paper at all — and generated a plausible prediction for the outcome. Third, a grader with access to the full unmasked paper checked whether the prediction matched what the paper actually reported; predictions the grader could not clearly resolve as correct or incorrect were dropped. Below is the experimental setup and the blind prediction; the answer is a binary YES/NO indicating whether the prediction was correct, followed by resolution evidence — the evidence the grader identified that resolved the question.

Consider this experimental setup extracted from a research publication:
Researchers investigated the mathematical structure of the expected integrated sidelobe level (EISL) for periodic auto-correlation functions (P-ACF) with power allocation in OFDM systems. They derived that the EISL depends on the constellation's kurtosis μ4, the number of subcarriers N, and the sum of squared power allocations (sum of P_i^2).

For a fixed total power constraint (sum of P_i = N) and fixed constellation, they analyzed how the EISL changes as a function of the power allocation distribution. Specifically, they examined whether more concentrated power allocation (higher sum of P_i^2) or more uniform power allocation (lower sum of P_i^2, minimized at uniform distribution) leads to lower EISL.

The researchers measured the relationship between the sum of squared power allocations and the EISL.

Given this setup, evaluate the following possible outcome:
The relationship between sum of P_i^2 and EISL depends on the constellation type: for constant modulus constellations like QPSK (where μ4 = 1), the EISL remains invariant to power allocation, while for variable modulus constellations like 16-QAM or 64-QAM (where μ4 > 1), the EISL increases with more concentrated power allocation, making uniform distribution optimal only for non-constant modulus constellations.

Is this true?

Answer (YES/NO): NO